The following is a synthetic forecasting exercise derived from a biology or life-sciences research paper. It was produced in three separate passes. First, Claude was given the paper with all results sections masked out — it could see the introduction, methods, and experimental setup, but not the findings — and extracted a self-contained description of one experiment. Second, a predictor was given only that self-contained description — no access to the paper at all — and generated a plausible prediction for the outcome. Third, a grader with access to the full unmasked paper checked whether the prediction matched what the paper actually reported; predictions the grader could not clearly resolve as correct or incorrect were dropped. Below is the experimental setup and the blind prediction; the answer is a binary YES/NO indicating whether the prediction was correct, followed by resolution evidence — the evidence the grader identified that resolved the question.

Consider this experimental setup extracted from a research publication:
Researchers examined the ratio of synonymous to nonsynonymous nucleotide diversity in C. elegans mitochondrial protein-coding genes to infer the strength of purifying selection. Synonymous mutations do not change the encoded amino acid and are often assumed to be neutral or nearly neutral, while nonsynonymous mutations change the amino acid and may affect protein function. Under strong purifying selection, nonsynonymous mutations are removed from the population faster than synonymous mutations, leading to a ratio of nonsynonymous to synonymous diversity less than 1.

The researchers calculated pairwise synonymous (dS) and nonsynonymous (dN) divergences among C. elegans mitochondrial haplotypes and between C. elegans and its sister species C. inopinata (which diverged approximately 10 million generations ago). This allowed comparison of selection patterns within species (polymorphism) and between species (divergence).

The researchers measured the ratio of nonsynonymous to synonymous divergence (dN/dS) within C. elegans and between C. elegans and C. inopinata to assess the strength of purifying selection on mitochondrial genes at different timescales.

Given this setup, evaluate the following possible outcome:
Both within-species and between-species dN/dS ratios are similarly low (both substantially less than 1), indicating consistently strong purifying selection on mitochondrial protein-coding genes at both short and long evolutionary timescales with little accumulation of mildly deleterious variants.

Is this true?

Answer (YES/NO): NO